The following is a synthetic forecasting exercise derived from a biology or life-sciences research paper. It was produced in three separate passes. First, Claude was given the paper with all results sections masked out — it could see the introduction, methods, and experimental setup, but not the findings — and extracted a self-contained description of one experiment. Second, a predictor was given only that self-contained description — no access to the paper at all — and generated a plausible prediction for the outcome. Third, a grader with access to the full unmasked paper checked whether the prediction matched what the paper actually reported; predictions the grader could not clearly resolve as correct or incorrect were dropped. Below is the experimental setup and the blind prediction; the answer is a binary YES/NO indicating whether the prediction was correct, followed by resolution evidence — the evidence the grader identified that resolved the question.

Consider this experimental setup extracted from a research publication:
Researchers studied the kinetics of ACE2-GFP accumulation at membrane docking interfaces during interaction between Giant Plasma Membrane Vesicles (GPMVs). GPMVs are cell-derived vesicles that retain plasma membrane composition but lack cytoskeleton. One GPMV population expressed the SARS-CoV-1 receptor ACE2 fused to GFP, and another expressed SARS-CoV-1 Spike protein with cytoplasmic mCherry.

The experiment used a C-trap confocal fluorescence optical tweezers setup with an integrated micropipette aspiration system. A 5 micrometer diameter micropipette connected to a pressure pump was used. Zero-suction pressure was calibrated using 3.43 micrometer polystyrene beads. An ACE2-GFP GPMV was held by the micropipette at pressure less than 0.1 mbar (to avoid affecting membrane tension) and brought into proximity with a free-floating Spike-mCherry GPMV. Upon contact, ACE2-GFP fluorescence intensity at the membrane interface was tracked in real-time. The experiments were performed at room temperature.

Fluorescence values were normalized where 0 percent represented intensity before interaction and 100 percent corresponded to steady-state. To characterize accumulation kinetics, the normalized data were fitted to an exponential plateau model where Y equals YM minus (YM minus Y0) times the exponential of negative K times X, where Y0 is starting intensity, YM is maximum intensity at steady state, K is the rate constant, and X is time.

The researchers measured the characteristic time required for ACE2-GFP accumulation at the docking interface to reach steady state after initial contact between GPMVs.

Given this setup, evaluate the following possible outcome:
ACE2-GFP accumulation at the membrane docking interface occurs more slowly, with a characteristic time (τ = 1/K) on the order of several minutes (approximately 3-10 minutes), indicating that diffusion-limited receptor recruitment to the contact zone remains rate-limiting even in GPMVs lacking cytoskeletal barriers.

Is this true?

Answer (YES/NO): NO